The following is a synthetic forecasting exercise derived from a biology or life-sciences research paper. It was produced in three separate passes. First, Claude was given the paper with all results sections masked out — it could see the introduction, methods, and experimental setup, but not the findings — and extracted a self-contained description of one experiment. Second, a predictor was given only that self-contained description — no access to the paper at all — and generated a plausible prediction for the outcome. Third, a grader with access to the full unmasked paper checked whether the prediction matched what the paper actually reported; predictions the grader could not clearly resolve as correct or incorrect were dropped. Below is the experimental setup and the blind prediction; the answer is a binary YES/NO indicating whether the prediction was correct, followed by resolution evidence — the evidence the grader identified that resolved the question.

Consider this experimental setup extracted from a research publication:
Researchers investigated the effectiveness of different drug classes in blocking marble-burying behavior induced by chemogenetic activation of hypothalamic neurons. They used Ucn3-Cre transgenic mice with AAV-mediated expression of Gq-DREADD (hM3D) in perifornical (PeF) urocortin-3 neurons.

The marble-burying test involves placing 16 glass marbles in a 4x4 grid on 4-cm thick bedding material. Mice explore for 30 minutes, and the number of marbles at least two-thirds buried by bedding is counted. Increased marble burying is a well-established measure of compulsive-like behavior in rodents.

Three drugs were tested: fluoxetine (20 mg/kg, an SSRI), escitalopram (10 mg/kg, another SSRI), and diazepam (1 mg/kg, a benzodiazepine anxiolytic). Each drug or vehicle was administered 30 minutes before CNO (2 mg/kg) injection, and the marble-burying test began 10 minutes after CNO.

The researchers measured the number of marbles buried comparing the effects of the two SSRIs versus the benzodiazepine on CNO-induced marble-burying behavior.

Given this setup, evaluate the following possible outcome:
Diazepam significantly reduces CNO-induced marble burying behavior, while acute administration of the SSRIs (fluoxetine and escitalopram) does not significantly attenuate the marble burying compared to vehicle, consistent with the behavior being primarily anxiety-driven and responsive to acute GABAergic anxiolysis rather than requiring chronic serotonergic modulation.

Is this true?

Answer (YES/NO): NO